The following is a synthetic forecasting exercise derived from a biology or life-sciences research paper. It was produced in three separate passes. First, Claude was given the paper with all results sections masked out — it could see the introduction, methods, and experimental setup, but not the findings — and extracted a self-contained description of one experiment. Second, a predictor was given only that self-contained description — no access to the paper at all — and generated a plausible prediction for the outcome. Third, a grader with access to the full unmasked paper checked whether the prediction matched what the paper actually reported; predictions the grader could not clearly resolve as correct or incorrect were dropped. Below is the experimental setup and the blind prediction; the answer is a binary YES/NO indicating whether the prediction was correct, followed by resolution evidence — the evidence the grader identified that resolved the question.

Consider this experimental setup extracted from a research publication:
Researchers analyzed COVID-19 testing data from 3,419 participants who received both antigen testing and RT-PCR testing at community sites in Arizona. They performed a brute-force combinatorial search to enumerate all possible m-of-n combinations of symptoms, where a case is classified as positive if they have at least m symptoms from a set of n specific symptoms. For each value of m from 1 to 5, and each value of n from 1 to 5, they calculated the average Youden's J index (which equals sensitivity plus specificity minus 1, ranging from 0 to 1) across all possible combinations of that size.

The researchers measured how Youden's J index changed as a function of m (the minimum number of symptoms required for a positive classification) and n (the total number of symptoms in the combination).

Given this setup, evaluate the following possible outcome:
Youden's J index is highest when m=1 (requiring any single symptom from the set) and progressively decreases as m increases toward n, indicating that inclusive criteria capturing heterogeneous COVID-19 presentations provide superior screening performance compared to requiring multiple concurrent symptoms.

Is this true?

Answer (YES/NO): YES